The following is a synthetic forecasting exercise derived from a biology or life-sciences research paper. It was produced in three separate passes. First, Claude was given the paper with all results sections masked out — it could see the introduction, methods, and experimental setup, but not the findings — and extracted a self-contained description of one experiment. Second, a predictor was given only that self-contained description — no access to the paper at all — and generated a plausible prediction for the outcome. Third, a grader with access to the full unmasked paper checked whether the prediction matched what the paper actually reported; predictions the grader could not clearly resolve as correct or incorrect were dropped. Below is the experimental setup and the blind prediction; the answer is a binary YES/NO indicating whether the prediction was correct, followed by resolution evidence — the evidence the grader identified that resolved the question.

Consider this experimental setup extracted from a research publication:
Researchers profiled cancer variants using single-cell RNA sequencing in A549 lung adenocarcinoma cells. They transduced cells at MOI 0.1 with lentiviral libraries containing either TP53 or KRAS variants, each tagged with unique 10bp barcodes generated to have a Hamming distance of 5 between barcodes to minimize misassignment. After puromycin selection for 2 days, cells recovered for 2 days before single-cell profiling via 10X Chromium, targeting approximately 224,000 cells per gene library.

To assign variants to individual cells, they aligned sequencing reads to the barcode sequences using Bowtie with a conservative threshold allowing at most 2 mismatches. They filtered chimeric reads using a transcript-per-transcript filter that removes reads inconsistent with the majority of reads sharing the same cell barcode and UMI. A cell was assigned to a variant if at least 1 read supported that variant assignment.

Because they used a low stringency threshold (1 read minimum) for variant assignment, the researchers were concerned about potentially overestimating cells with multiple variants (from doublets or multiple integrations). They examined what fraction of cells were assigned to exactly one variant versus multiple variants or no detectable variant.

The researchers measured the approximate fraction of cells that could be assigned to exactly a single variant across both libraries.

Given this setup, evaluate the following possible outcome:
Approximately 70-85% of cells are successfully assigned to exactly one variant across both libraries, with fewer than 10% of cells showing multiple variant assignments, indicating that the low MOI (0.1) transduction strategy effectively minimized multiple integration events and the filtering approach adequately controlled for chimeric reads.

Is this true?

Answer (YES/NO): NO